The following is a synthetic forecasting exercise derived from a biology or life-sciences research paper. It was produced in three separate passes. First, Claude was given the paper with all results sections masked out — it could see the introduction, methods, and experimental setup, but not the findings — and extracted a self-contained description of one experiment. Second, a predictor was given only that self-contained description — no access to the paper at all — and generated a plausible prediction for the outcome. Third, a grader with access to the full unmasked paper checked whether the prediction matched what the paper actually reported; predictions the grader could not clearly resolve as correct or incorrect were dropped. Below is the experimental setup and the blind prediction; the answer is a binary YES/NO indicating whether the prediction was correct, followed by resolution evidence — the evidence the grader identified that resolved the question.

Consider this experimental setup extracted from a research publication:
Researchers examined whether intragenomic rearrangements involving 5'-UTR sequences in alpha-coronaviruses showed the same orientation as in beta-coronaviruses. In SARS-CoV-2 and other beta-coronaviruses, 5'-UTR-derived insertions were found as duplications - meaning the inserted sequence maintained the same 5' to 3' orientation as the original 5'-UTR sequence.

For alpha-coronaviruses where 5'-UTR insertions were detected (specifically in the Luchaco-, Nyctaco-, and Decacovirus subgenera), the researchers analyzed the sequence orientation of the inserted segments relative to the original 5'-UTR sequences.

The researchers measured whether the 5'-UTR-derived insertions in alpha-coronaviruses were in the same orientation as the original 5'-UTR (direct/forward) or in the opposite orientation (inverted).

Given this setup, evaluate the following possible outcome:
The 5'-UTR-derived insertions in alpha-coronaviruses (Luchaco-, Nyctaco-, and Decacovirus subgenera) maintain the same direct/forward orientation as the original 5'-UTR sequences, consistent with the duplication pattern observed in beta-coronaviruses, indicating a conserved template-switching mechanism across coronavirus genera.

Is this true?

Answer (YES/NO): NO